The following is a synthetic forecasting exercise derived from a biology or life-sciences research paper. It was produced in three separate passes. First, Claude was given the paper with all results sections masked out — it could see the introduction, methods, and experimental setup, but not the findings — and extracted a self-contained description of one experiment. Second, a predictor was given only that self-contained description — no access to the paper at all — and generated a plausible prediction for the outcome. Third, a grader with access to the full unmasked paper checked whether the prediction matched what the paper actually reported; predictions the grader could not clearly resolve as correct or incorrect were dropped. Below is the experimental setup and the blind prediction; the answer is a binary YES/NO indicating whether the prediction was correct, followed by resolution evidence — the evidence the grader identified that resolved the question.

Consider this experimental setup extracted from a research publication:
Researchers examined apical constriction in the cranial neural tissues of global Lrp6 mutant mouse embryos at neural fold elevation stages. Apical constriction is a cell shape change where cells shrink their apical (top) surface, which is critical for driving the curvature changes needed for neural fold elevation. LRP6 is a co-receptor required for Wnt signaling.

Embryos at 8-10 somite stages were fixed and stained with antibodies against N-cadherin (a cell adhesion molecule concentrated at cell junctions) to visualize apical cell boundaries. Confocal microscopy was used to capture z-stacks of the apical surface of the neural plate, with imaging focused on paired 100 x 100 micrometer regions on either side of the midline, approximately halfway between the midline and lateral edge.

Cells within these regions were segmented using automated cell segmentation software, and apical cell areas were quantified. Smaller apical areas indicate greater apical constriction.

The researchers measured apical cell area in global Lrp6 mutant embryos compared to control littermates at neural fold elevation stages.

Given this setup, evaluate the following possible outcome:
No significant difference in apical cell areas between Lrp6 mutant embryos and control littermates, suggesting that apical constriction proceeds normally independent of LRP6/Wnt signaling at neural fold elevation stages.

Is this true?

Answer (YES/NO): YES